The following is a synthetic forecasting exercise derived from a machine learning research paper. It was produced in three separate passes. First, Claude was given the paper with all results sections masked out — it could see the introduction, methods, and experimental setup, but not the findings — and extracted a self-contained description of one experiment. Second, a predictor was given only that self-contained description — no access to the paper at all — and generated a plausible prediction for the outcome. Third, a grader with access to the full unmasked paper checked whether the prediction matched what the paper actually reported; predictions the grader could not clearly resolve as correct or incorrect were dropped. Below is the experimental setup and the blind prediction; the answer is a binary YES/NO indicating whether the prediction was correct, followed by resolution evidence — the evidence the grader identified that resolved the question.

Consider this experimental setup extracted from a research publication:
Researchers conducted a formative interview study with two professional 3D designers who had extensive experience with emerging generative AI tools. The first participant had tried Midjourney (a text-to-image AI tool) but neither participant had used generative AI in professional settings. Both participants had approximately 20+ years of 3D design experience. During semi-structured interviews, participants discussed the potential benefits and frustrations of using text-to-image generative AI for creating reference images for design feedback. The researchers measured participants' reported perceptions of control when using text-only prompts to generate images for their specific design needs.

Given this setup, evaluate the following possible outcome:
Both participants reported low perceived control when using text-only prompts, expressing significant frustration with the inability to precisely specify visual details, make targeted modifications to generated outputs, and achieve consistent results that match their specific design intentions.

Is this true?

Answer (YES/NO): YES